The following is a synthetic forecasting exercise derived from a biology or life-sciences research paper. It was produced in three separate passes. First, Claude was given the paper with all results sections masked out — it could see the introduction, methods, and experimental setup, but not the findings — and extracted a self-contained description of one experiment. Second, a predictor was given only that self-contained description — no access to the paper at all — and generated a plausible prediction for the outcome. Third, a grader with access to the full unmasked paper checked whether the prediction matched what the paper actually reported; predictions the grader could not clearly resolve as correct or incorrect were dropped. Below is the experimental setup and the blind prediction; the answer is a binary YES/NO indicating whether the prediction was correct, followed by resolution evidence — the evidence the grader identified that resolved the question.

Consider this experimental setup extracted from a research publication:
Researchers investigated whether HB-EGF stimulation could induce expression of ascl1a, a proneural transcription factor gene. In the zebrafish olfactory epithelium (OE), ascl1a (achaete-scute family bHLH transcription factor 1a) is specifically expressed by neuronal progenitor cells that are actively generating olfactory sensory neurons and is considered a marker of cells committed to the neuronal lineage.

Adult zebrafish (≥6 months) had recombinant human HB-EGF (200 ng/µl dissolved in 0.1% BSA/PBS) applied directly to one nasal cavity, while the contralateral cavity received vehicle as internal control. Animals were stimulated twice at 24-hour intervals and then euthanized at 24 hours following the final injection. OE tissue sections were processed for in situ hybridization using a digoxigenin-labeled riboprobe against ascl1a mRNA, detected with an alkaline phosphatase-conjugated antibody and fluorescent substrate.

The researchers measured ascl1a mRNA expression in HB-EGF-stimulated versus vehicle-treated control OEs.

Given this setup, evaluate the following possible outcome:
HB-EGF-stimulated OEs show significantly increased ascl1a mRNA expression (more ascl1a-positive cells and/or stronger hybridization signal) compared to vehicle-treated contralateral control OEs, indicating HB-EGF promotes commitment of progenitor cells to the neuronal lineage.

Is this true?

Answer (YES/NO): YES